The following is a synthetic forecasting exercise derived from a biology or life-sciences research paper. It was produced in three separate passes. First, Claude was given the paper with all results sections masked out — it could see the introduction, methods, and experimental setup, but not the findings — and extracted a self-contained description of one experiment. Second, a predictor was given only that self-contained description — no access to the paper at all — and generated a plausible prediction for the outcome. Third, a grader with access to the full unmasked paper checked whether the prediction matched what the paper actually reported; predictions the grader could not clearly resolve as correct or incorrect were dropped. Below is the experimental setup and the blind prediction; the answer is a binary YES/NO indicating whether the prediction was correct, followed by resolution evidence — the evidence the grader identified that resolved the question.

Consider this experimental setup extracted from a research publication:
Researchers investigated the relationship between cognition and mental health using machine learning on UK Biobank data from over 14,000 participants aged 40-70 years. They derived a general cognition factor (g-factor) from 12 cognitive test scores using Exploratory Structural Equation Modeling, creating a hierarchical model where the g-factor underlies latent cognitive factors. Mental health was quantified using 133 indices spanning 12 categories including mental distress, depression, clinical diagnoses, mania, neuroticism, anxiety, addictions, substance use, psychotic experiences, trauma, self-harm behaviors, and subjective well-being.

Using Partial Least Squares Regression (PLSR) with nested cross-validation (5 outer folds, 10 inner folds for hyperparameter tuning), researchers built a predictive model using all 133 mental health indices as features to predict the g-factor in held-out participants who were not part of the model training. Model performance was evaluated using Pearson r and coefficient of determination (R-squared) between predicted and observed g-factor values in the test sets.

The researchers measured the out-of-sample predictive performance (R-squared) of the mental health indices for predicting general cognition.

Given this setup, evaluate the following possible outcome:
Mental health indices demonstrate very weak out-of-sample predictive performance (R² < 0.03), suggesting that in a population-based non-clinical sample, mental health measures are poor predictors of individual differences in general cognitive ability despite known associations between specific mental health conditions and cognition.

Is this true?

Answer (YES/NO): NO